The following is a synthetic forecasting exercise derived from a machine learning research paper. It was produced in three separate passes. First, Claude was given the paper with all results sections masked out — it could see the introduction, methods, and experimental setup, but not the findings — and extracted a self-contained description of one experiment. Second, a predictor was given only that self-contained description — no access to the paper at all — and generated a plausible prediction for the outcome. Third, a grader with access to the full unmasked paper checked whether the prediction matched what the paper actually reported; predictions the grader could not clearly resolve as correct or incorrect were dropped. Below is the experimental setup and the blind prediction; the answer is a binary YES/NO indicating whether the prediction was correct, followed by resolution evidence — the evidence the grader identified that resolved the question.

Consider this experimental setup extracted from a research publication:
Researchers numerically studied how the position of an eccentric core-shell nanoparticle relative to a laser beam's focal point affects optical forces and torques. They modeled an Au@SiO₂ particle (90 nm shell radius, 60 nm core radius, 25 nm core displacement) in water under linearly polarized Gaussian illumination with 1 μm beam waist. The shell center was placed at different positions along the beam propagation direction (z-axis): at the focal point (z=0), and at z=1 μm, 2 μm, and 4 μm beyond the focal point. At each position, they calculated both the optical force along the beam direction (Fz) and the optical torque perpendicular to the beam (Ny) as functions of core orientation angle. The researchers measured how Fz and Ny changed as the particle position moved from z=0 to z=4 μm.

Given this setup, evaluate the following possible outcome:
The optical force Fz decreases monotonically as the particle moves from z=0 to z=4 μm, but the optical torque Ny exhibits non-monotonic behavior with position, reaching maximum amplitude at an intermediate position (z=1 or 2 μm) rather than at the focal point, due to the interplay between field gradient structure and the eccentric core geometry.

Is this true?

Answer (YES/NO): NO